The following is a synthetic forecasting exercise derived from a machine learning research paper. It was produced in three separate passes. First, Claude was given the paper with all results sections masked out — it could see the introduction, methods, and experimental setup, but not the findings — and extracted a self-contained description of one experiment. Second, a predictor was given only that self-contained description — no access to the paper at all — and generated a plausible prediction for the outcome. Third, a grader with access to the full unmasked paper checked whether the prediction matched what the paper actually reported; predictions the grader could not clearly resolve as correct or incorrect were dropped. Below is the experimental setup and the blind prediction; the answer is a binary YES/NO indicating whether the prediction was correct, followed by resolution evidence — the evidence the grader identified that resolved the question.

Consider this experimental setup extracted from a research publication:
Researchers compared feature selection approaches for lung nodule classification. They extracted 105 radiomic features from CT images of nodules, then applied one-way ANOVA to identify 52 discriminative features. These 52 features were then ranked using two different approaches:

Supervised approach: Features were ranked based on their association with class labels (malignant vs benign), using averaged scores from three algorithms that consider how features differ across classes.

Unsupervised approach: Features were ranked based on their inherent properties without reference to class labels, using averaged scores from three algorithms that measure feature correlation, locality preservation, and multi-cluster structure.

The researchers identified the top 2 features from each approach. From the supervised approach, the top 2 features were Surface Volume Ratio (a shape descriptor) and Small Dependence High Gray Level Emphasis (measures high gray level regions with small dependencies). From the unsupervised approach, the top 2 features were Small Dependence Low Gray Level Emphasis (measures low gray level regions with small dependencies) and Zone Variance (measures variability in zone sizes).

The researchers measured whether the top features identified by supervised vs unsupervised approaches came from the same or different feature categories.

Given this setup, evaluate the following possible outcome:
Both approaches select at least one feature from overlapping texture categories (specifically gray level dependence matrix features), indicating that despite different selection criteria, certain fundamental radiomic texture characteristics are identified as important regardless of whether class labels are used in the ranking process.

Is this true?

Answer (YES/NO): YES